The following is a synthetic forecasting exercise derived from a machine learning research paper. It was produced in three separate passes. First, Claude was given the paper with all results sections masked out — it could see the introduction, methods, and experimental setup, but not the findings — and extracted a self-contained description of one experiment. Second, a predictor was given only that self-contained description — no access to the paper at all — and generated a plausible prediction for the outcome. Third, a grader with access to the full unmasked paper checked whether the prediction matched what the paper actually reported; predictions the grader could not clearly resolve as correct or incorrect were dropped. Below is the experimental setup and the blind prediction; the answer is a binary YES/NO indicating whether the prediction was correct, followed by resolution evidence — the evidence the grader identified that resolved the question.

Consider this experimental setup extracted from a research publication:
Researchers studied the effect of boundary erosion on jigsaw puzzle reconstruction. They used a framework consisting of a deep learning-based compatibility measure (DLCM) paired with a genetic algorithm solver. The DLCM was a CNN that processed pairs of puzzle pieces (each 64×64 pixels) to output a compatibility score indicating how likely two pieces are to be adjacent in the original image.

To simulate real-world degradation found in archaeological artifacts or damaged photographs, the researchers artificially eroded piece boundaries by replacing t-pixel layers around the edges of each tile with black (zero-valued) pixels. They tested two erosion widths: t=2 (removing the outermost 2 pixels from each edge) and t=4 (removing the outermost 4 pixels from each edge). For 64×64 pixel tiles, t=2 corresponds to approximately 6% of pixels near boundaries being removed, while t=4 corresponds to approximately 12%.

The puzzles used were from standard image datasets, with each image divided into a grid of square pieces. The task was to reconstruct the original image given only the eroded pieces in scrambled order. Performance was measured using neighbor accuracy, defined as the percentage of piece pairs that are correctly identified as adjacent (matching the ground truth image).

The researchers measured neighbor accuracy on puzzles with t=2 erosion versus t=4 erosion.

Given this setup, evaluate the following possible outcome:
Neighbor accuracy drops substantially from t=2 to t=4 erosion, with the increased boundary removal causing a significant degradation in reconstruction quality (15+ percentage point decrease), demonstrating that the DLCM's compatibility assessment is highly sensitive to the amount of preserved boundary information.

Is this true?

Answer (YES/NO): NO